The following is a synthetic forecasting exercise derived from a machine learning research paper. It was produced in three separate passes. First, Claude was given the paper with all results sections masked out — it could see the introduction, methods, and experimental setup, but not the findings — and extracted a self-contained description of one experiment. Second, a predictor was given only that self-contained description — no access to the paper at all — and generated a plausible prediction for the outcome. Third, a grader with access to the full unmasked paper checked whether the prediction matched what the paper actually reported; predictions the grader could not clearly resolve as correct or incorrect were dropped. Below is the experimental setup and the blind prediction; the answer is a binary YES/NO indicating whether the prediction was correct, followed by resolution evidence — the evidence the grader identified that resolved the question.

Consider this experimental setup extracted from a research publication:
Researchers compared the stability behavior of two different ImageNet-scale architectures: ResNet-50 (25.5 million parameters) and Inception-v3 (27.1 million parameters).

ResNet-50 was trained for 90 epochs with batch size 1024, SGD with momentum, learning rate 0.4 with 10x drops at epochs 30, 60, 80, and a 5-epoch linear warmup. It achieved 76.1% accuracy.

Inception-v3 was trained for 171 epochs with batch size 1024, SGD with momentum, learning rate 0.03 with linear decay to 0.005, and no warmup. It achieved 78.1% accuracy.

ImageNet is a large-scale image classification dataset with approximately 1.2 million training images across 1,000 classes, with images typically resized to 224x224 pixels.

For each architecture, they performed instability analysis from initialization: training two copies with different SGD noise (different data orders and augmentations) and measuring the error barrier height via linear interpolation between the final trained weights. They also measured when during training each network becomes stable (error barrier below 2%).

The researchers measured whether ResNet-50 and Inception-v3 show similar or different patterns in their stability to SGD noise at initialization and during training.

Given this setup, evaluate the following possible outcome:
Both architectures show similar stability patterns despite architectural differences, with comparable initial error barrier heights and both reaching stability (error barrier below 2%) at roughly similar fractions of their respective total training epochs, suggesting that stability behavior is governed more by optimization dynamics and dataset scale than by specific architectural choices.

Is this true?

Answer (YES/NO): NO